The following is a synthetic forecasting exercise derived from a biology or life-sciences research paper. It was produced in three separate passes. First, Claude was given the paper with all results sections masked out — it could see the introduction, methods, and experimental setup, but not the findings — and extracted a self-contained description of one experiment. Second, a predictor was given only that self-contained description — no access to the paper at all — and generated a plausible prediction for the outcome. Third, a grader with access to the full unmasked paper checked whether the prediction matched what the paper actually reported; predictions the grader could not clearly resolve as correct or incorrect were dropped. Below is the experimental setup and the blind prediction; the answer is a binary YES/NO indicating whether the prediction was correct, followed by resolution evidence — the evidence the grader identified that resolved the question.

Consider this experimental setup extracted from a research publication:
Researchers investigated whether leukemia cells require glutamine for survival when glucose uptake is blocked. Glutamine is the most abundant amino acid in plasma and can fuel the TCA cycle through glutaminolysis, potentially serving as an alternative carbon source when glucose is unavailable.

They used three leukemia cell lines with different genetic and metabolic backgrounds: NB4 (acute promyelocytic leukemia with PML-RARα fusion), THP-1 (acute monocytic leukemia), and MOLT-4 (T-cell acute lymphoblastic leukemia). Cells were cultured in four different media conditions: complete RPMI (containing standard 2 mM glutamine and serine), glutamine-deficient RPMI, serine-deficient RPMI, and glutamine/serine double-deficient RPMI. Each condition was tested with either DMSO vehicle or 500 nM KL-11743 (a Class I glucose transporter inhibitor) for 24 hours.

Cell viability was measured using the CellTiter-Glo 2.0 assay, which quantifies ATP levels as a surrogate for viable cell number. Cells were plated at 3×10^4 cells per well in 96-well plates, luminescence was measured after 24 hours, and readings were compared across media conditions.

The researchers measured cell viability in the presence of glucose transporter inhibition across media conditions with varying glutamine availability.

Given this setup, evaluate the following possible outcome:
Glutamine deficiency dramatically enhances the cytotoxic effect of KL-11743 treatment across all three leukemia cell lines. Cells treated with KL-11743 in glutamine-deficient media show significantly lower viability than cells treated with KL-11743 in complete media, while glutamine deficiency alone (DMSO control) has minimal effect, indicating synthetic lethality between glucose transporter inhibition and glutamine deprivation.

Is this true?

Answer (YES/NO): NO